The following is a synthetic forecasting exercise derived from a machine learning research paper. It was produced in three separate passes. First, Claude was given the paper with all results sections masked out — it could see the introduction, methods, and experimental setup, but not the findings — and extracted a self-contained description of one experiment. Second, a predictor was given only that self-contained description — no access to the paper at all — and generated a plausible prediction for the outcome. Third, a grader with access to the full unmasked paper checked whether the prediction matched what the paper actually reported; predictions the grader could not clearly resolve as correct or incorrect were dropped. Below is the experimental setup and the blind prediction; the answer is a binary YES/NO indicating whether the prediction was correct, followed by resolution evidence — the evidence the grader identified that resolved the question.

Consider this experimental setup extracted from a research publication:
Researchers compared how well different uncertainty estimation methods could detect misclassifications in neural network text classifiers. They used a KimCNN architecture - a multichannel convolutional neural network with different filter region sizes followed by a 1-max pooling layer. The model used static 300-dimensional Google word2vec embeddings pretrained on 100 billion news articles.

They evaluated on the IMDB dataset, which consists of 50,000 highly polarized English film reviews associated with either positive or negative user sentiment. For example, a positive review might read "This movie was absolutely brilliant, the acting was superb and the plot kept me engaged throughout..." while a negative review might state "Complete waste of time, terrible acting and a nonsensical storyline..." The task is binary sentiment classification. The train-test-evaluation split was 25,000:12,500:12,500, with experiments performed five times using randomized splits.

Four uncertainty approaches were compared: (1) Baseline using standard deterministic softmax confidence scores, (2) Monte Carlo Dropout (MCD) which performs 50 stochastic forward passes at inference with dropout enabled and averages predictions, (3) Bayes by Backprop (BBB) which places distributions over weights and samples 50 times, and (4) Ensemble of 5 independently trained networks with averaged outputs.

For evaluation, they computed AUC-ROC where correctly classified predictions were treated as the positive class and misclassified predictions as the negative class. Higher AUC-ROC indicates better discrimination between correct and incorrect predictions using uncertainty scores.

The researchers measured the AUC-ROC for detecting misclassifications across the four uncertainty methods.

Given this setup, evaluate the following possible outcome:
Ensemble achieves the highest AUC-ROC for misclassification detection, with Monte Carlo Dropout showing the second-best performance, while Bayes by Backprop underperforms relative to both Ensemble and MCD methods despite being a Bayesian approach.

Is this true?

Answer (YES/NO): NO